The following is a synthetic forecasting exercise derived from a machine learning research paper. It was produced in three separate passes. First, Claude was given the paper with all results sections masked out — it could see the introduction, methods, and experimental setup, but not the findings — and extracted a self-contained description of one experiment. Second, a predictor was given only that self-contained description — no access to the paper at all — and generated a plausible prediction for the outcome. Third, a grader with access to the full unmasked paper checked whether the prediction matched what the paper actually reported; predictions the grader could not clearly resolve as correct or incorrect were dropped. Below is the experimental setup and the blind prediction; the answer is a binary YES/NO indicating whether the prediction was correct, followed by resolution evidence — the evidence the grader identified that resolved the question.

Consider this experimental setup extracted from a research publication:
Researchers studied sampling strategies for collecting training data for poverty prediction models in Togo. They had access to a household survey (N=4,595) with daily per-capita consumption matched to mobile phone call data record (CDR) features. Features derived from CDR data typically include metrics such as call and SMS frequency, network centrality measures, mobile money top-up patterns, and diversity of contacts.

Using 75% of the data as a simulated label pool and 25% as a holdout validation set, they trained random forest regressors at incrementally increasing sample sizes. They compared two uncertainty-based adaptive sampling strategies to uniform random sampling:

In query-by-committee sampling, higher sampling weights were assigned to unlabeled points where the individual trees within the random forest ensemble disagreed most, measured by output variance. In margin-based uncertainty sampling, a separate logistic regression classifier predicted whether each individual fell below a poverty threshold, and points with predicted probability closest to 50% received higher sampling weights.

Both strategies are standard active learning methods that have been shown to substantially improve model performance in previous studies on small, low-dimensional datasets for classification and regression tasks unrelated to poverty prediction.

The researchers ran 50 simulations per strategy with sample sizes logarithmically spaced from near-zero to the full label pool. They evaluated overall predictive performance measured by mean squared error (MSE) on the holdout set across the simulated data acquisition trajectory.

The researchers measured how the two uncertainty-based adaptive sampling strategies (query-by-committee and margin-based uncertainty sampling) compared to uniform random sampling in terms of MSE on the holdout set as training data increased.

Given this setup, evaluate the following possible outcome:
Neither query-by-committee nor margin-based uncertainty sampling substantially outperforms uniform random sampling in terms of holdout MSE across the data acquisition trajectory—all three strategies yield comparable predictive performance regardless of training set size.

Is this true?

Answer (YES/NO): YES